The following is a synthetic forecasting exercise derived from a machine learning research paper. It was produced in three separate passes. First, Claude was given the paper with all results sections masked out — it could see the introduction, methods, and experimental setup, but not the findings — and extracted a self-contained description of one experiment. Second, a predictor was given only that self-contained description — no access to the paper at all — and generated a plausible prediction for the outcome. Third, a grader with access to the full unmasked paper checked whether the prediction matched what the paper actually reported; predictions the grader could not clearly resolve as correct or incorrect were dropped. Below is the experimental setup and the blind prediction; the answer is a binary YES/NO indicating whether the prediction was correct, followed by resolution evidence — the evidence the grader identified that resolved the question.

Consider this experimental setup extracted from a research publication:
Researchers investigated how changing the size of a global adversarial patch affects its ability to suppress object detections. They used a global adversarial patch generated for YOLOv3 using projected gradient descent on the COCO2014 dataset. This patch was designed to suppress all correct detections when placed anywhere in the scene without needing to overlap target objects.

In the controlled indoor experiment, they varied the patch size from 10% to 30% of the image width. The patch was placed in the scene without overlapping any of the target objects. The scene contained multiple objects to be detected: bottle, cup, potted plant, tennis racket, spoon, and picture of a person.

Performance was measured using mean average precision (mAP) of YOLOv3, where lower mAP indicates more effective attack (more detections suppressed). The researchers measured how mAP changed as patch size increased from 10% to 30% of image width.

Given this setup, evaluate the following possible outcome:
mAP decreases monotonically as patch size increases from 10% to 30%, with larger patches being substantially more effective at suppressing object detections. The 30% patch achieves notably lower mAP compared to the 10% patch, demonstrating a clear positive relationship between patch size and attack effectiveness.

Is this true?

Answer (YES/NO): YES